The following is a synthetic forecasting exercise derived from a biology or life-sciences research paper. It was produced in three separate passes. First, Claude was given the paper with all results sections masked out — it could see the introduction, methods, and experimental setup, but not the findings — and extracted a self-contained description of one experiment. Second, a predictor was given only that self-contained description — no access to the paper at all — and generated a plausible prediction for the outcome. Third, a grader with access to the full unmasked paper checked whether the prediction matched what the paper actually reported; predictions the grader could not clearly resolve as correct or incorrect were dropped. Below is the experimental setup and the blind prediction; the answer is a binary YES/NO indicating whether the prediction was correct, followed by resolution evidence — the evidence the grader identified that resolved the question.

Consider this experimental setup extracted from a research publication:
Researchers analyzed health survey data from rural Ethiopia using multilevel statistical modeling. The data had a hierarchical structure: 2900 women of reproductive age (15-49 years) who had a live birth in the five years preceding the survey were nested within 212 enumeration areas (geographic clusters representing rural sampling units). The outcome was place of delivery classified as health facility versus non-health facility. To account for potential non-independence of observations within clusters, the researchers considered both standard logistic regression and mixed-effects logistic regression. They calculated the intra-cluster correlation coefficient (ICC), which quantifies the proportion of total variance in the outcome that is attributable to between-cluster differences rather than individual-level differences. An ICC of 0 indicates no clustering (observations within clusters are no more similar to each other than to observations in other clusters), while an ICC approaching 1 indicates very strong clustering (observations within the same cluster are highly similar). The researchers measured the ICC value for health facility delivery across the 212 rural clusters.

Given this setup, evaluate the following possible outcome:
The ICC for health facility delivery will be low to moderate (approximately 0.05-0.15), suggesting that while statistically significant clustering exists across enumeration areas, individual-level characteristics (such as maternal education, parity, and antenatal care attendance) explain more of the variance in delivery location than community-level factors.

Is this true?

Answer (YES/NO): NO